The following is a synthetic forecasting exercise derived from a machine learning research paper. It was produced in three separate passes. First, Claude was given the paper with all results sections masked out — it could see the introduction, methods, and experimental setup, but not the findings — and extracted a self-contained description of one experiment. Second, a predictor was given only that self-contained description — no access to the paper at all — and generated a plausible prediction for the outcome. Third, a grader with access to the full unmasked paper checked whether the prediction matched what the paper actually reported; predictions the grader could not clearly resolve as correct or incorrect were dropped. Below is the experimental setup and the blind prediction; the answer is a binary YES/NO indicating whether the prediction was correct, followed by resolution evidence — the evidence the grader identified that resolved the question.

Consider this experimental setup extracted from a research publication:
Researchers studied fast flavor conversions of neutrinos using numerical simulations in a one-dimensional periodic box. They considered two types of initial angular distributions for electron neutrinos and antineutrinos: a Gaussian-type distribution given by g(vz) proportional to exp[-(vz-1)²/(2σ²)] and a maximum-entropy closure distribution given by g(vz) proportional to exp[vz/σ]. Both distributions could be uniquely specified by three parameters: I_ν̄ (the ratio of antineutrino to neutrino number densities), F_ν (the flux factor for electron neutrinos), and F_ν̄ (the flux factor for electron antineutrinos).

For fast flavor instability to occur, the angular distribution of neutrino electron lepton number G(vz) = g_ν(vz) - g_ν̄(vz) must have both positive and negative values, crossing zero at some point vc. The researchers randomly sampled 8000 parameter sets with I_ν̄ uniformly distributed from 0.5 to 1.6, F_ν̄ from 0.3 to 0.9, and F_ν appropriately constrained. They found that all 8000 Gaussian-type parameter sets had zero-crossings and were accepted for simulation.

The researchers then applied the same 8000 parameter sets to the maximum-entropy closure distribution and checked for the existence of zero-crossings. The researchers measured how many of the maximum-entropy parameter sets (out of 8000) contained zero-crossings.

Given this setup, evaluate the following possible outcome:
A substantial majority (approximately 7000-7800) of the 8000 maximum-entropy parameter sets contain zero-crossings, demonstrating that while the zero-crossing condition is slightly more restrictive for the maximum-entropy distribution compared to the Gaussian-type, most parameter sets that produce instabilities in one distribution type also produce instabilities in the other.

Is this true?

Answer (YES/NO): YES